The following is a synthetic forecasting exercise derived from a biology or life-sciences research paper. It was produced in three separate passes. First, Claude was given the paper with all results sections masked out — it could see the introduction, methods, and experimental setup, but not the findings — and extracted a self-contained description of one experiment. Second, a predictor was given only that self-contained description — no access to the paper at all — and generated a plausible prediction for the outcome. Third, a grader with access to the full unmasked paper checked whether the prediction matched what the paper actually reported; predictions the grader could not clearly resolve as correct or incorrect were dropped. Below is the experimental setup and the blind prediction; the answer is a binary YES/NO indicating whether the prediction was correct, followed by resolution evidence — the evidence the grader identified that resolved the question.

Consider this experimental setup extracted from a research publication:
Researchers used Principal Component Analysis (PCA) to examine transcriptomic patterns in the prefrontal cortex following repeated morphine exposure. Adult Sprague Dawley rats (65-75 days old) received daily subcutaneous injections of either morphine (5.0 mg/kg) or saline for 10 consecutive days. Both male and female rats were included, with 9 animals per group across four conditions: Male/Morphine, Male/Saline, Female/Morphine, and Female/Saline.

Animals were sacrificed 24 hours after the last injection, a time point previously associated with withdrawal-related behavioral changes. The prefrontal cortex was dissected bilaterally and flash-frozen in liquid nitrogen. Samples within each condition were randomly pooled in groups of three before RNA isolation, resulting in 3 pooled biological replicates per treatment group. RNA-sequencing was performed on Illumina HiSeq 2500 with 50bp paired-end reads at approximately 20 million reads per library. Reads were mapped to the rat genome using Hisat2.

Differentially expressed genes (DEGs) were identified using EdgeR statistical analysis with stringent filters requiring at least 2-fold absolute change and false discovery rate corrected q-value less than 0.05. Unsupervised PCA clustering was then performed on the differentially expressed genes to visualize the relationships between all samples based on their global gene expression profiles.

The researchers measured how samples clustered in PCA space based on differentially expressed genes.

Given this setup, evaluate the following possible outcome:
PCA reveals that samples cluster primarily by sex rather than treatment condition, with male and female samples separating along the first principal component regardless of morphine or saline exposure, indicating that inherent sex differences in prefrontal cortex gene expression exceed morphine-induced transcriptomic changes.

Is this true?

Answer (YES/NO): NO